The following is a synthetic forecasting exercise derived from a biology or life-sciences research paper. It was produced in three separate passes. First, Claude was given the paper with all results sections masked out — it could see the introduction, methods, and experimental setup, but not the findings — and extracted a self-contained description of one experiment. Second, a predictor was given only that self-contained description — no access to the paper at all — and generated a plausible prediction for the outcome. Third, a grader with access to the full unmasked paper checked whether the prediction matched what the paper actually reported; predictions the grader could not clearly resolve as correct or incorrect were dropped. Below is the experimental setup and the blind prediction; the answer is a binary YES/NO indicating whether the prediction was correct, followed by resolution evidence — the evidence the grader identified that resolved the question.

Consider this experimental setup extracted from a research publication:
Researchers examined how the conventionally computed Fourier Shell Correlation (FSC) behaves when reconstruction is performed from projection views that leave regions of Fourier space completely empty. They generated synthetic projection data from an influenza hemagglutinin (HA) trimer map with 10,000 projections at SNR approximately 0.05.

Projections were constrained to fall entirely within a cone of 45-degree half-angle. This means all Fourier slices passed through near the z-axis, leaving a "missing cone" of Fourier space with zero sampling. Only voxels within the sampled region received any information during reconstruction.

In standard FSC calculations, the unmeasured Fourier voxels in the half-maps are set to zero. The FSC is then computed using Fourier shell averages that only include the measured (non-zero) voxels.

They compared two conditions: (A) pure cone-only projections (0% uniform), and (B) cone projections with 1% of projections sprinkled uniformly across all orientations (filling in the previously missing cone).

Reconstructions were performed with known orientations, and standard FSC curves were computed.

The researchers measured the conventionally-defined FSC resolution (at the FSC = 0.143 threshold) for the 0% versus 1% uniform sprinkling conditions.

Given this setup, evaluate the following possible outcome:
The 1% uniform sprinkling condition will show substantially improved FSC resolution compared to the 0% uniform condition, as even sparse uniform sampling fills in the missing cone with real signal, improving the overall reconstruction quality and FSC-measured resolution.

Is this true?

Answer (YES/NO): NO